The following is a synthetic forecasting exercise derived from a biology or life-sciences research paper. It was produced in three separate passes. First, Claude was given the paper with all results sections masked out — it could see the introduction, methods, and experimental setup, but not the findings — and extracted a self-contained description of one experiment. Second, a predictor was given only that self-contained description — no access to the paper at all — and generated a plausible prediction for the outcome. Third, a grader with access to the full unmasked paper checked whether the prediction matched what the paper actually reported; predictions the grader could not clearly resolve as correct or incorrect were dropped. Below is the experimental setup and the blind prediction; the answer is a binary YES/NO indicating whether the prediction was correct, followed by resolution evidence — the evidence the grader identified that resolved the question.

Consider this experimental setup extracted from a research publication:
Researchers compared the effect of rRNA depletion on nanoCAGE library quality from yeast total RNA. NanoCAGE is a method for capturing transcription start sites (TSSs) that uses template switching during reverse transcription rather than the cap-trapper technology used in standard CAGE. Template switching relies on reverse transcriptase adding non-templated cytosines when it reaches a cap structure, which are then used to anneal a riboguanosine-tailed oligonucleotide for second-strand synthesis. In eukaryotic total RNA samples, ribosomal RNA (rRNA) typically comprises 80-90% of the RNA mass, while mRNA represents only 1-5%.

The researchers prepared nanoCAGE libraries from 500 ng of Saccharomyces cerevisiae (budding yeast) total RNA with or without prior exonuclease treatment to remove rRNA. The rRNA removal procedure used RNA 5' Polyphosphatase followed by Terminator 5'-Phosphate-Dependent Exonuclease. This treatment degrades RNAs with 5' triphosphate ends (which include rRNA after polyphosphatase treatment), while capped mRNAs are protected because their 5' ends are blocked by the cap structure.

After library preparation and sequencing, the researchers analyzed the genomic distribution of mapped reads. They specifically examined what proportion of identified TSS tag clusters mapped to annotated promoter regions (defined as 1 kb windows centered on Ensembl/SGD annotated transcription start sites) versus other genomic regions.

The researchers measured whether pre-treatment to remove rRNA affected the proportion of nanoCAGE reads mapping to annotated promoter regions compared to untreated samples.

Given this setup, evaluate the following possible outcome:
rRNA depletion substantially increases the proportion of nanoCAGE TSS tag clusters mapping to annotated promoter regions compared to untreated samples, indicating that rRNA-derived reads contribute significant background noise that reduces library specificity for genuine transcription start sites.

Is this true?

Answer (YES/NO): NO